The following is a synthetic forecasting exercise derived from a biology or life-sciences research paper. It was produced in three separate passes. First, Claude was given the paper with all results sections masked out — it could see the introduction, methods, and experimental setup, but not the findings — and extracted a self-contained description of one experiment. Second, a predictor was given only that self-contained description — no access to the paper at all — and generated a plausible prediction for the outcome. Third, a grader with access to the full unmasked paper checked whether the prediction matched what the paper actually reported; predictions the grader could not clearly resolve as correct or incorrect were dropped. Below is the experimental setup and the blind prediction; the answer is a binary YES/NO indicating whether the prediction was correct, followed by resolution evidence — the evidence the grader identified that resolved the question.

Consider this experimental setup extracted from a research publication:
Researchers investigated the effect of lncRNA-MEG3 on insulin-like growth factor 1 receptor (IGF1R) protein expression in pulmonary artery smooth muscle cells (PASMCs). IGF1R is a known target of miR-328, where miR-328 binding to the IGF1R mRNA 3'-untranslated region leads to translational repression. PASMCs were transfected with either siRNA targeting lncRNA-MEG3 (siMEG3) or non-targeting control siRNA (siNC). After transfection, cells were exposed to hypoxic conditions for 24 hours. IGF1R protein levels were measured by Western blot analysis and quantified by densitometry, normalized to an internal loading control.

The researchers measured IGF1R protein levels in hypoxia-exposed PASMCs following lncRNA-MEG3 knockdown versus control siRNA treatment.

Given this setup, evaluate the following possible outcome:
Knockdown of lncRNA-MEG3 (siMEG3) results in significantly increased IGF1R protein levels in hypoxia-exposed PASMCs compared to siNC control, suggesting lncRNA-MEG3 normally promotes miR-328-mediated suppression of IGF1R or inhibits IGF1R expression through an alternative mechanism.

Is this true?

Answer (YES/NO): NO